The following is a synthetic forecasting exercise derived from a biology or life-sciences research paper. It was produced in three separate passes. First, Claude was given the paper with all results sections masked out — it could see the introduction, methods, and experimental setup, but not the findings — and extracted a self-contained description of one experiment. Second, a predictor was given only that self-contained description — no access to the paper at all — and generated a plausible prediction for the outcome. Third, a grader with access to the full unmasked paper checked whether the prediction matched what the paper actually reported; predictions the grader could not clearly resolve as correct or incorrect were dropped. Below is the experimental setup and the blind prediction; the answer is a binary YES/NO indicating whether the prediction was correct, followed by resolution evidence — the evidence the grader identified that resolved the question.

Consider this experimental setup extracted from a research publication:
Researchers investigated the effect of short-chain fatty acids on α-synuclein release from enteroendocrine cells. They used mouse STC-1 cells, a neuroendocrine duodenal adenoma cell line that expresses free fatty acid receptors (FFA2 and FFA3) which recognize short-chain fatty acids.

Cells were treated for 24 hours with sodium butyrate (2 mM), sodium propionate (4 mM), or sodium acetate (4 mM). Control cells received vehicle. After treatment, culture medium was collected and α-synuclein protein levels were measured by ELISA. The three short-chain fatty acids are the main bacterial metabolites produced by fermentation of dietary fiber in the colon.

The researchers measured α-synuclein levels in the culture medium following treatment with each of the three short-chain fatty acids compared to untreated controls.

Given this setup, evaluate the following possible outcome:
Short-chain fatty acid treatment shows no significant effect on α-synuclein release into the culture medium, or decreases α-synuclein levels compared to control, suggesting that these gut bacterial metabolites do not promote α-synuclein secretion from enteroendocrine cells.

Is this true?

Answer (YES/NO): NO